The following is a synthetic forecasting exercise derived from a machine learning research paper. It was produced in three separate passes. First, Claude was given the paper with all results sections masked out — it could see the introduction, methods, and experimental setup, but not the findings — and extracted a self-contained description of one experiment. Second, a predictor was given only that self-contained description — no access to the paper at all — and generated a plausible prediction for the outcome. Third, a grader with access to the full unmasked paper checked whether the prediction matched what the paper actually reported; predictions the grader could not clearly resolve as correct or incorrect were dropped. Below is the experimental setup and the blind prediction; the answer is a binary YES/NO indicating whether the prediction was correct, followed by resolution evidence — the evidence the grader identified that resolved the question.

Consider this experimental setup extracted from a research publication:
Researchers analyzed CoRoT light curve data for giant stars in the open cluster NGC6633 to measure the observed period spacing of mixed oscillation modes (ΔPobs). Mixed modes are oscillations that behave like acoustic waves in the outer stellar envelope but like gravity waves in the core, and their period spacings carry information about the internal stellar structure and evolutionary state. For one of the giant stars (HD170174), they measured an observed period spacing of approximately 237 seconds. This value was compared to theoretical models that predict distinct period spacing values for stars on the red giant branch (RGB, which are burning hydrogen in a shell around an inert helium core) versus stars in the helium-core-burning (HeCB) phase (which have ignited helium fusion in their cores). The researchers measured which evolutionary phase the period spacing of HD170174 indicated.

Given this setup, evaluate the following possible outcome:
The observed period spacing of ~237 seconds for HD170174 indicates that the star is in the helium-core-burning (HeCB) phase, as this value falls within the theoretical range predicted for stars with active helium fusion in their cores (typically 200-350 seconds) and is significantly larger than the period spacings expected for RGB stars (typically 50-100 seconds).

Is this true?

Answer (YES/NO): YES